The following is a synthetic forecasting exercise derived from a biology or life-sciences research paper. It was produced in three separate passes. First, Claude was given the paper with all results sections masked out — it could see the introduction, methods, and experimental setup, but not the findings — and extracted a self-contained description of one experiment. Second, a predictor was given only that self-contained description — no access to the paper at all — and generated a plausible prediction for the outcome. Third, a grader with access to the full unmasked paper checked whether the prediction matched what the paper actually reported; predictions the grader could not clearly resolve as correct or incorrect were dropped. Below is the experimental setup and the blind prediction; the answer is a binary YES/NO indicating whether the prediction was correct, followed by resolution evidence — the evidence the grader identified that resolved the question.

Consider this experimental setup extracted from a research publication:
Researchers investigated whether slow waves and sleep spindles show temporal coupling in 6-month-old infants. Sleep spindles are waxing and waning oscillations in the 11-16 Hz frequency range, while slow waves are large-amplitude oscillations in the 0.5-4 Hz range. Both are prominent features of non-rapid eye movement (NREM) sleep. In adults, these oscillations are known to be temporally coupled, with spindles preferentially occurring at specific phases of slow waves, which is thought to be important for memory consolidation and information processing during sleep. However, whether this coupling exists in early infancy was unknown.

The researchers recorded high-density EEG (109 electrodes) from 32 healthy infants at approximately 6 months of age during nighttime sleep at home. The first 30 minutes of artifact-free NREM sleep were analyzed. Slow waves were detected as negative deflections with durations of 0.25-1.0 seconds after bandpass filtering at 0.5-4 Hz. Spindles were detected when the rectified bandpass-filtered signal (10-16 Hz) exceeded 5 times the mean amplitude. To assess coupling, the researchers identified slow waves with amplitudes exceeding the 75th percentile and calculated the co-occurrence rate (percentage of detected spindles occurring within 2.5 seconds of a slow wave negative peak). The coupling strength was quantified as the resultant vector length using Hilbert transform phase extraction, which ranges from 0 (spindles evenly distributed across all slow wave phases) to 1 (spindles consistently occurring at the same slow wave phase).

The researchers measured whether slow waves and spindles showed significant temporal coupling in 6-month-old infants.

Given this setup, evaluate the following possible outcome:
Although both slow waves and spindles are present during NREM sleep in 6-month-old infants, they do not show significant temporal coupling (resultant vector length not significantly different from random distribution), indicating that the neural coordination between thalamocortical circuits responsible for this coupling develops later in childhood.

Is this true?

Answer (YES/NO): NO